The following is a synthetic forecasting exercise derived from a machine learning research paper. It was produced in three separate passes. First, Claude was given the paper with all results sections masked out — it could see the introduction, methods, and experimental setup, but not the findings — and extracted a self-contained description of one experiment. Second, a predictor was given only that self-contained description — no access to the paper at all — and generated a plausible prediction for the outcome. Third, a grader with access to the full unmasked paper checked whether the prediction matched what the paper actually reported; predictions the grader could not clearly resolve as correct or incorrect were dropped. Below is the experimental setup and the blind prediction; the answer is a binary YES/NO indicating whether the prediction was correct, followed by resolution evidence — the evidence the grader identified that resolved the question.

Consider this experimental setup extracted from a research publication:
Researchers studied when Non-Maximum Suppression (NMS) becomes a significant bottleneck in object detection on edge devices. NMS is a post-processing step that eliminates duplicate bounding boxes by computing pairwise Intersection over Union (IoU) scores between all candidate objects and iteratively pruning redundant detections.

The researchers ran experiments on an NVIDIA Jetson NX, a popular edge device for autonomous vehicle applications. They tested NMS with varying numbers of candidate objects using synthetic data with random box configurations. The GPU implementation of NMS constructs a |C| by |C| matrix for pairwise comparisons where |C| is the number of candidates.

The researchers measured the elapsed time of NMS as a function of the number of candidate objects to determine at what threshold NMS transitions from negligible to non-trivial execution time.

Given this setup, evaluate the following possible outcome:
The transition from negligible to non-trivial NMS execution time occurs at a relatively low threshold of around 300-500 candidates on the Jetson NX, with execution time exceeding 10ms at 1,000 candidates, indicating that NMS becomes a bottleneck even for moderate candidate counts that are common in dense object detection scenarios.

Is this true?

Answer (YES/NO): NO